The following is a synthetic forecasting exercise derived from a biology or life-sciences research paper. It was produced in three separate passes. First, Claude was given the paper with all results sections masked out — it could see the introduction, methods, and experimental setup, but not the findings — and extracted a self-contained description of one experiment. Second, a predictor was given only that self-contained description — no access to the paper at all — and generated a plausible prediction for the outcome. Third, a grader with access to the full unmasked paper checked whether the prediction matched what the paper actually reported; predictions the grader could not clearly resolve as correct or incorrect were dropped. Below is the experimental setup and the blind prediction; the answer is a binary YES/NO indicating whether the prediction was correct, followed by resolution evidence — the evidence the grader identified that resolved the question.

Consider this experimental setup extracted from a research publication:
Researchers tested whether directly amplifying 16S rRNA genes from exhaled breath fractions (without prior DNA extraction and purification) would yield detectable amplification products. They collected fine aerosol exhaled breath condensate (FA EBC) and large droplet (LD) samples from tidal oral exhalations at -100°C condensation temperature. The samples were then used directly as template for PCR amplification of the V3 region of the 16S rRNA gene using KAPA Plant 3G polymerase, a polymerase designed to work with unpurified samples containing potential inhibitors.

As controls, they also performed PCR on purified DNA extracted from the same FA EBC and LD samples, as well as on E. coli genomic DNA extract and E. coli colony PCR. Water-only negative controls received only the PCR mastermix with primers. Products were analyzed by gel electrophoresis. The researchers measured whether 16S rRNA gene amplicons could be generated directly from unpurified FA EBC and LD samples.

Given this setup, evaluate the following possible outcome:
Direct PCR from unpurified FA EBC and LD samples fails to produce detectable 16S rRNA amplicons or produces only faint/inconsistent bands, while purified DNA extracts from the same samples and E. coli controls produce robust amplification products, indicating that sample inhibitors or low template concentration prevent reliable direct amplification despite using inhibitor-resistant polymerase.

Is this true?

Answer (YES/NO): NO